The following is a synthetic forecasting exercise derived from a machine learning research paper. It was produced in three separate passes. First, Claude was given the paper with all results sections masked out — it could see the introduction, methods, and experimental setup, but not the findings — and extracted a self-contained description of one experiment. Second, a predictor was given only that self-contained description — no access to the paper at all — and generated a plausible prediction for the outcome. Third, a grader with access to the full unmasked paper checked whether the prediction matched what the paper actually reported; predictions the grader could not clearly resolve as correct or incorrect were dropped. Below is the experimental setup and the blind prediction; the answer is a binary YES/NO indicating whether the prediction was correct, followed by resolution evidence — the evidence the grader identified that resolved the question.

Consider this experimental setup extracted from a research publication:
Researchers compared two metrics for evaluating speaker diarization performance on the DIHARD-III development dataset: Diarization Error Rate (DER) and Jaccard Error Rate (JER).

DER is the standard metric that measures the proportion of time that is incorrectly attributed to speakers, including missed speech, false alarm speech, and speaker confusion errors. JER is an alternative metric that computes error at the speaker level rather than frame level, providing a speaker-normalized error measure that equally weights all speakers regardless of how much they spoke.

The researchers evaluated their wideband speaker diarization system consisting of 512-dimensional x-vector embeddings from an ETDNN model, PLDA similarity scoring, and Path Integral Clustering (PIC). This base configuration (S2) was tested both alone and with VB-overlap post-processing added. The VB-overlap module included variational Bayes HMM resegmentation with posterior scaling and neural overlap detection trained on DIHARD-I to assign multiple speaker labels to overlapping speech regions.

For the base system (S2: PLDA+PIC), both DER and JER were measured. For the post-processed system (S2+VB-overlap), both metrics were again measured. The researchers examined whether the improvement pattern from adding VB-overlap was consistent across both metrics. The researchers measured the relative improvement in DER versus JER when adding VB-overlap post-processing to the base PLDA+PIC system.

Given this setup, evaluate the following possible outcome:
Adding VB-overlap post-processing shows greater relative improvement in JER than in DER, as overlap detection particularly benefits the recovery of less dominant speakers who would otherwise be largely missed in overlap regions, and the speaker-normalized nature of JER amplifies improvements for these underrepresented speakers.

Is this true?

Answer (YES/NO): NO